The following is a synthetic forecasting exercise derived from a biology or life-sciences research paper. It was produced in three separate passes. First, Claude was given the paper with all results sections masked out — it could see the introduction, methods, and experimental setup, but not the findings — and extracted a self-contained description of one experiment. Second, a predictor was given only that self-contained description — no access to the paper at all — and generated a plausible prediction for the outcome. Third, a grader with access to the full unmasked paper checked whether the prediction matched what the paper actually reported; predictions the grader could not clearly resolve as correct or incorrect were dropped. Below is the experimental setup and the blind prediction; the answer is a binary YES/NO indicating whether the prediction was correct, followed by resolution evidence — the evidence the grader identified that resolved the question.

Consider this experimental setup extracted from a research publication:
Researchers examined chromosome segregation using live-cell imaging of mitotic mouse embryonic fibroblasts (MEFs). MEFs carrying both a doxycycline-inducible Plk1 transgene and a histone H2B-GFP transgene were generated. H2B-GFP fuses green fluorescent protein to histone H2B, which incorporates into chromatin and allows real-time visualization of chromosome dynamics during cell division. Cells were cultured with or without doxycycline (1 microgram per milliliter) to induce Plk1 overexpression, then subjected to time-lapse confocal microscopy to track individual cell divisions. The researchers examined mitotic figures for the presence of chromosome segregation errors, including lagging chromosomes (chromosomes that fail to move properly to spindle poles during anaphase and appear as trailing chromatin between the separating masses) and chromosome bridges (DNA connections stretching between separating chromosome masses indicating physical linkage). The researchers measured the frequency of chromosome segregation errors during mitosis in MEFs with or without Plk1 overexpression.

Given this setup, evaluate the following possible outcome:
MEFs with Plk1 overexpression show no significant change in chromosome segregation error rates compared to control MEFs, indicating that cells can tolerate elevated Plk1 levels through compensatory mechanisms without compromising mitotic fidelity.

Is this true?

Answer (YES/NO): NO